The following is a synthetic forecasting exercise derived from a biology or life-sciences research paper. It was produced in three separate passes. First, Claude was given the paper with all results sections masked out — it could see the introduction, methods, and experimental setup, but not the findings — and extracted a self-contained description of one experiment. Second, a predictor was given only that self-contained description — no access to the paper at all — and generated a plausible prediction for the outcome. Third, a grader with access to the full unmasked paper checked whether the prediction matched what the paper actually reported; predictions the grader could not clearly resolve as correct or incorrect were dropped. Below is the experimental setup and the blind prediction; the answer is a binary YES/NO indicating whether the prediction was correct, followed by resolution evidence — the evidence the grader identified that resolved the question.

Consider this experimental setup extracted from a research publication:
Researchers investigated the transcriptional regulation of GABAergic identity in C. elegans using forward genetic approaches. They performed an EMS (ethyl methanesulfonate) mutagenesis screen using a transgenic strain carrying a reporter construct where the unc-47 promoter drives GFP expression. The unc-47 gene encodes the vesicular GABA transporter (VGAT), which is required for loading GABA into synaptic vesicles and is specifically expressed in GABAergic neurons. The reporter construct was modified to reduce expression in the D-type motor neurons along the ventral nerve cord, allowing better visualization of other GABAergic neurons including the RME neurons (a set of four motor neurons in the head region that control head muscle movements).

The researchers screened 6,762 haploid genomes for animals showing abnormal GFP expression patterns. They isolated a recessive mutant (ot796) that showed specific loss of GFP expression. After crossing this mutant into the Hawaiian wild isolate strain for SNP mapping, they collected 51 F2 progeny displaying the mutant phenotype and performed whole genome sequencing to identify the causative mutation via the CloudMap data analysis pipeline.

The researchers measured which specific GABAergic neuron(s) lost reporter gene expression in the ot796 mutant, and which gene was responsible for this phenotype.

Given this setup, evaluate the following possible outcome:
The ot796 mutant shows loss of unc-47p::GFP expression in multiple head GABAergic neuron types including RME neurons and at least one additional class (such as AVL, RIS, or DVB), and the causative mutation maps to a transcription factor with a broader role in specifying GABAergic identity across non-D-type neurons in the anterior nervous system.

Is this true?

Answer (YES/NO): NO